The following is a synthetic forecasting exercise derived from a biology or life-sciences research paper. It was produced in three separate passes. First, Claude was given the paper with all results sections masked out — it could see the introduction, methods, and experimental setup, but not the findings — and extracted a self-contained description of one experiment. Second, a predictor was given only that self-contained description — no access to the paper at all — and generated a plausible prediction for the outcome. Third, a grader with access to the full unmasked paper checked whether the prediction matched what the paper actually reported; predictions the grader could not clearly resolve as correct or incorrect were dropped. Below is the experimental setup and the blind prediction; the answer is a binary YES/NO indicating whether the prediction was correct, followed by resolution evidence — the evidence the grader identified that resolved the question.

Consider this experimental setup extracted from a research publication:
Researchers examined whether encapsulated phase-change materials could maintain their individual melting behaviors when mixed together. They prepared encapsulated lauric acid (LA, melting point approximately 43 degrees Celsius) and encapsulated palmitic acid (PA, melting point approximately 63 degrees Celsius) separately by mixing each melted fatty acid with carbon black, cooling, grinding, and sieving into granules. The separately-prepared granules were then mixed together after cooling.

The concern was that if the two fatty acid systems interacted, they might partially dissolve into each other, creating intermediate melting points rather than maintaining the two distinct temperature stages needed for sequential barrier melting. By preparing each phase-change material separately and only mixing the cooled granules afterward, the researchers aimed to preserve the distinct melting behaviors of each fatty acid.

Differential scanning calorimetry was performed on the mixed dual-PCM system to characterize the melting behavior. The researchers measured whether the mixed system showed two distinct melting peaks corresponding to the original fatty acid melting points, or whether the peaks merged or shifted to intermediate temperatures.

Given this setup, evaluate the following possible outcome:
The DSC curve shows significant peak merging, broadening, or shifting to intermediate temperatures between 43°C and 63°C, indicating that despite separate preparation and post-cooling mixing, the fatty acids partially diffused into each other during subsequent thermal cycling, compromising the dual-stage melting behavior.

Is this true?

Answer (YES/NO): NO